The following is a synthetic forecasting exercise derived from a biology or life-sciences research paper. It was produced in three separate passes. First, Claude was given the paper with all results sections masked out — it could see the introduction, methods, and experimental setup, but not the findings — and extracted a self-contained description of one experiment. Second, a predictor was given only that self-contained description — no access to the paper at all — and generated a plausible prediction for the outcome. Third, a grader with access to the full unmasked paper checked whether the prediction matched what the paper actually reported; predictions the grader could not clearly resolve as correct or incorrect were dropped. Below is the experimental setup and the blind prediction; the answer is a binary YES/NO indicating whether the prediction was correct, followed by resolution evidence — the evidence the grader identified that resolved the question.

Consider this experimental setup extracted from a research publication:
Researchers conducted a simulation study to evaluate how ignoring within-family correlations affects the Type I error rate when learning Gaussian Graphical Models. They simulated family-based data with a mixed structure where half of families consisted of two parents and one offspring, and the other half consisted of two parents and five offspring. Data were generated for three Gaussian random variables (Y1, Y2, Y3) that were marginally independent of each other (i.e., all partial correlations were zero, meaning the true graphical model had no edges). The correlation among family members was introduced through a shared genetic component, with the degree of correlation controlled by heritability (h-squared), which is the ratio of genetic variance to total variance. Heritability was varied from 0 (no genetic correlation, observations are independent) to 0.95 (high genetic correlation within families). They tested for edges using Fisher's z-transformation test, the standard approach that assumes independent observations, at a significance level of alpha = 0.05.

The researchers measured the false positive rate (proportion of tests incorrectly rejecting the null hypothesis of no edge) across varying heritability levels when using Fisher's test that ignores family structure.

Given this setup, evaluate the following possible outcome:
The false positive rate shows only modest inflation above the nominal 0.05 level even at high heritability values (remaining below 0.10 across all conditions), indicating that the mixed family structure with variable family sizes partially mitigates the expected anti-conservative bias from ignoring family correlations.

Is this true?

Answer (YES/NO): NO